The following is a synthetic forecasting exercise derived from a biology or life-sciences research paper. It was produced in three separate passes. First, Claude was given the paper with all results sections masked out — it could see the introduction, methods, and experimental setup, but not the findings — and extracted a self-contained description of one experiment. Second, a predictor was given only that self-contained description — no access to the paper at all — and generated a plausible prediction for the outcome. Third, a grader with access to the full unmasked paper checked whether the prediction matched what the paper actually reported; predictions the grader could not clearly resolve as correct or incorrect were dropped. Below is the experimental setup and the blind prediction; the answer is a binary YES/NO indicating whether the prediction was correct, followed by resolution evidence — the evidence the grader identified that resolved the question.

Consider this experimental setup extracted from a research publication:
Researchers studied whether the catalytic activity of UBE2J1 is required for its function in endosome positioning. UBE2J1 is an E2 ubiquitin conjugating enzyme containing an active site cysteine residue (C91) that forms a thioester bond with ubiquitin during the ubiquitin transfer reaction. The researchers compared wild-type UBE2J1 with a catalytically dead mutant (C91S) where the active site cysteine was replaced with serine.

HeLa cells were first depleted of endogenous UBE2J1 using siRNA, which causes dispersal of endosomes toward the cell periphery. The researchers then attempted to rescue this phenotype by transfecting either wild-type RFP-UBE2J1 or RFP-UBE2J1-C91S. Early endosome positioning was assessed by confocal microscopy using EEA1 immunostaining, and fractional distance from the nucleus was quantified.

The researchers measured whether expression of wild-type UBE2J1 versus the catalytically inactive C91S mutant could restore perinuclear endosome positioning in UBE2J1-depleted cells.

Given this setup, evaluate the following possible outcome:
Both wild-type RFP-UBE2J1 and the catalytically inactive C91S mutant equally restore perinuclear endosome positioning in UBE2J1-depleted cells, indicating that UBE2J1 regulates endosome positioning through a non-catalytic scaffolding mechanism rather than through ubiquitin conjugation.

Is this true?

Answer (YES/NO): NO